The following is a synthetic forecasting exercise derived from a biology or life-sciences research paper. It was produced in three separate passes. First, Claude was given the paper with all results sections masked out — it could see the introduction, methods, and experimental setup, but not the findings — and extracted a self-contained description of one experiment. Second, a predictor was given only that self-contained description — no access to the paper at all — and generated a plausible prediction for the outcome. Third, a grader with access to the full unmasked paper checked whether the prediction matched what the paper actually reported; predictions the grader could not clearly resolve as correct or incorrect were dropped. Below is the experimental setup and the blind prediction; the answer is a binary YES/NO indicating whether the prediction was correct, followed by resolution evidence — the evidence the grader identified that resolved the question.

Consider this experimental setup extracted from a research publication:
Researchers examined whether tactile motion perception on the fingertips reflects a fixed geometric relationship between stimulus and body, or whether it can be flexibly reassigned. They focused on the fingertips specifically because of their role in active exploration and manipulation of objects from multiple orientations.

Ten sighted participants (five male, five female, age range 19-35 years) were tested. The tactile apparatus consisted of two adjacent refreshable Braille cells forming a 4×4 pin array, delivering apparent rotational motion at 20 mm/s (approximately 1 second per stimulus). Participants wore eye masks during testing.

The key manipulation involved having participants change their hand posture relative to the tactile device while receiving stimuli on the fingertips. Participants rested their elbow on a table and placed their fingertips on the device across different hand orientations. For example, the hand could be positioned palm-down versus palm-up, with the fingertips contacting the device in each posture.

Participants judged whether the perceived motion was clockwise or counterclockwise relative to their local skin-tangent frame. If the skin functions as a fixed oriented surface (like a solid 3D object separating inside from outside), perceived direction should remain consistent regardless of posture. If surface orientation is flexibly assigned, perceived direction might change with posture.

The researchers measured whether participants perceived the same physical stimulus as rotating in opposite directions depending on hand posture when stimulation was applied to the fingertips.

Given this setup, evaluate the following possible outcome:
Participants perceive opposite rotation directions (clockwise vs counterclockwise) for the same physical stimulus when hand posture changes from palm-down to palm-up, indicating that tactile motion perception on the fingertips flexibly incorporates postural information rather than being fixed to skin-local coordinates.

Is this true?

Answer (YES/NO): YES